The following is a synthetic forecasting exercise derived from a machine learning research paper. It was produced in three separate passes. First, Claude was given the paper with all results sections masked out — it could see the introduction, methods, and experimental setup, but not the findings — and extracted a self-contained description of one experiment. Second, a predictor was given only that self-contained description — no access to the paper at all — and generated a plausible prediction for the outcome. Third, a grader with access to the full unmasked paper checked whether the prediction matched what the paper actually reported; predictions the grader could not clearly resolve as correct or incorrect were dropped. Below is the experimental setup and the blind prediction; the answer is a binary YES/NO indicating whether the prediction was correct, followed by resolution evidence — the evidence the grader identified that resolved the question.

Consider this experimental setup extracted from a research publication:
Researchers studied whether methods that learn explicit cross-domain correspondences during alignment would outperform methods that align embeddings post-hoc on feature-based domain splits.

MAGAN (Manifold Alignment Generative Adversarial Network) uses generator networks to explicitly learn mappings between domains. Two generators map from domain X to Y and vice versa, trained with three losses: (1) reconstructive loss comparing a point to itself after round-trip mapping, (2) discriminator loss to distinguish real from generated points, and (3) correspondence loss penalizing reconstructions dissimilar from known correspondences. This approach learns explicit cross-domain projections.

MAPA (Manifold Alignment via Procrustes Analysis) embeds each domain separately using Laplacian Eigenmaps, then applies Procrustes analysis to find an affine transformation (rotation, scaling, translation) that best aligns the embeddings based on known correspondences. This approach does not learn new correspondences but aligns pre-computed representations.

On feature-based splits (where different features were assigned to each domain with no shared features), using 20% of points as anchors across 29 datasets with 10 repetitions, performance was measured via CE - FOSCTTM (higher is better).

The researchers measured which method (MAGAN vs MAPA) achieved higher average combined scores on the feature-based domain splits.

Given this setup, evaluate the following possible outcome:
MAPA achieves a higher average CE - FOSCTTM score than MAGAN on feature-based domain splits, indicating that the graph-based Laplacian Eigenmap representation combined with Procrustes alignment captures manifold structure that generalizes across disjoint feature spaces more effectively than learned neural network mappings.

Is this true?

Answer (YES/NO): NO